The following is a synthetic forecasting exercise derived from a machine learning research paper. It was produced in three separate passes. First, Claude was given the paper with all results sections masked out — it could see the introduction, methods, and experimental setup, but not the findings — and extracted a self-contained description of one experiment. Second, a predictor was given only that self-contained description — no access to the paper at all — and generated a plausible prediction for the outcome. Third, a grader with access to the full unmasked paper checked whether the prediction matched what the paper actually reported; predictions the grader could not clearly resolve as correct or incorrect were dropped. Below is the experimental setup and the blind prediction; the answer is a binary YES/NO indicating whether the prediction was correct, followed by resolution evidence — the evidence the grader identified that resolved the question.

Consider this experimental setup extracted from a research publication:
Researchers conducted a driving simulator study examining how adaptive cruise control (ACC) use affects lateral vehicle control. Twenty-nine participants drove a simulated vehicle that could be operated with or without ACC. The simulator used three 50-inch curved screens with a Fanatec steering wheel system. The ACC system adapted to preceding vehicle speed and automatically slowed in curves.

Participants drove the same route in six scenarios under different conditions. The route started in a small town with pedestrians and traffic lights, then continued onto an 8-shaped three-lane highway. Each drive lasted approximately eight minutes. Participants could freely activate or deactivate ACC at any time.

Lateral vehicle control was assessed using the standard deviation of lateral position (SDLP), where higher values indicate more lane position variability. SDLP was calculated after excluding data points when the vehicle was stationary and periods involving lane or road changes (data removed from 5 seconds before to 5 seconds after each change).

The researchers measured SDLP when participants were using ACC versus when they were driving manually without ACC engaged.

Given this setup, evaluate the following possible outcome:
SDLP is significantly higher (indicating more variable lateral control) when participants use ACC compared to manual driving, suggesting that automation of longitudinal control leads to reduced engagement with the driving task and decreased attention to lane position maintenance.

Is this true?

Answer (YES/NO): NO